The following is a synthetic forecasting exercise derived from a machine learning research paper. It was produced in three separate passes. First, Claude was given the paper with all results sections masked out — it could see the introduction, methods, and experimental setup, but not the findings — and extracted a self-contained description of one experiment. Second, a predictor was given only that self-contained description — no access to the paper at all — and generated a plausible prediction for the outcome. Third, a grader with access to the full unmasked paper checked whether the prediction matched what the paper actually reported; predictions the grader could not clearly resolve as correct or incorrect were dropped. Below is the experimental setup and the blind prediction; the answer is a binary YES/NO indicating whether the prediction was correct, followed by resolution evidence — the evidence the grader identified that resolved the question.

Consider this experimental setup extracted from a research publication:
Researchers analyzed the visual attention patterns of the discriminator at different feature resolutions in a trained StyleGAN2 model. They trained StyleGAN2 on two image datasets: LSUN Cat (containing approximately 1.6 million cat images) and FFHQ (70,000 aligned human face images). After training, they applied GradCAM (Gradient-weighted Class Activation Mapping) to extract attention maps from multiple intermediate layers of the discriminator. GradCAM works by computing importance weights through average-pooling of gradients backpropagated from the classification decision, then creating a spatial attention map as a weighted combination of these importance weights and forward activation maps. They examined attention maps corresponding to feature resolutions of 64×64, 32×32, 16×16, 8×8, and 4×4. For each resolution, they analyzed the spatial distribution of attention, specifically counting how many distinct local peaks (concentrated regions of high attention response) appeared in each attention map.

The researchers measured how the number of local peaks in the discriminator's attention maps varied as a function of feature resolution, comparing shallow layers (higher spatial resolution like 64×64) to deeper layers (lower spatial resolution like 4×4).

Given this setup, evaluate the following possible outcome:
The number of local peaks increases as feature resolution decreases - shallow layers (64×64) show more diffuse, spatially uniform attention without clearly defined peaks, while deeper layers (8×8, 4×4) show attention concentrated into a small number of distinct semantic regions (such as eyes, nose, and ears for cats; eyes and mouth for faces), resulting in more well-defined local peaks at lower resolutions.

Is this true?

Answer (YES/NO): NO